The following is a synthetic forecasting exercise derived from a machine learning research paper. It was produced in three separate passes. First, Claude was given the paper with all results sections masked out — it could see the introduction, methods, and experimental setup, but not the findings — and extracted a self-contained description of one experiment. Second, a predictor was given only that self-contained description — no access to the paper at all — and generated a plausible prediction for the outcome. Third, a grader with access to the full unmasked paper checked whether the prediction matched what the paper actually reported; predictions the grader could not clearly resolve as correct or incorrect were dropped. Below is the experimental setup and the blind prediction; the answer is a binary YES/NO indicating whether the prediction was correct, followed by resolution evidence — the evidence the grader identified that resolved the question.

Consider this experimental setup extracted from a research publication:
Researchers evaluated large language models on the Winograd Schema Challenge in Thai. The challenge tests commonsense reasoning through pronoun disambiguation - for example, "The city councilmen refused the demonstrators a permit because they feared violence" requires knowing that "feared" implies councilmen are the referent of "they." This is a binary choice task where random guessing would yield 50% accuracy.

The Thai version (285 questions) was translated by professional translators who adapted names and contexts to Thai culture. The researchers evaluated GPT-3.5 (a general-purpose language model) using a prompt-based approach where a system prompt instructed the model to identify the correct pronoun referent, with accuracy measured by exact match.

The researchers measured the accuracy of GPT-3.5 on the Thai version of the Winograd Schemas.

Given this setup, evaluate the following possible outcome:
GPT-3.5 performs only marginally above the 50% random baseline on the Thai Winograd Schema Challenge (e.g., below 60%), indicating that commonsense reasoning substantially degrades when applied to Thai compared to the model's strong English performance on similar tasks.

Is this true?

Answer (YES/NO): YES